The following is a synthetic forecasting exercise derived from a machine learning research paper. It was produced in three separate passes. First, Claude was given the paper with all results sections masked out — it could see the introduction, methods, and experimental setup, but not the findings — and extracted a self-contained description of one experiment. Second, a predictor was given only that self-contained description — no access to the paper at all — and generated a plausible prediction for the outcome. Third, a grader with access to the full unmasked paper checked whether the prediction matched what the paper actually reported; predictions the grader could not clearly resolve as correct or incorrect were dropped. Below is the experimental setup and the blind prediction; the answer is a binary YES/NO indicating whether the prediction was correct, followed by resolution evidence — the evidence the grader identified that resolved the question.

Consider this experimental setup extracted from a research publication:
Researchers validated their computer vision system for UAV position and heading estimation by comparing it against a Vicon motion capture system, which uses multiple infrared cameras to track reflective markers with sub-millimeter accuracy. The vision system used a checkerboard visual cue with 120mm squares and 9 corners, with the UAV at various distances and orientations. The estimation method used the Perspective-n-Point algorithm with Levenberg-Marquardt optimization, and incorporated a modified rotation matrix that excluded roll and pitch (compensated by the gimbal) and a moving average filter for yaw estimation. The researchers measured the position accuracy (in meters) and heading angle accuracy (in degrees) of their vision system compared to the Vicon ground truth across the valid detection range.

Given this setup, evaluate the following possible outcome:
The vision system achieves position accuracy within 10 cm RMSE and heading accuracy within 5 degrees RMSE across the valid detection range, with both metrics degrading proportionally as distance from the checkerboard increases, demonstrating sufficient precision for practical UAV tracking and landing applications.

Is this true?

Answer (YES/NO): NO